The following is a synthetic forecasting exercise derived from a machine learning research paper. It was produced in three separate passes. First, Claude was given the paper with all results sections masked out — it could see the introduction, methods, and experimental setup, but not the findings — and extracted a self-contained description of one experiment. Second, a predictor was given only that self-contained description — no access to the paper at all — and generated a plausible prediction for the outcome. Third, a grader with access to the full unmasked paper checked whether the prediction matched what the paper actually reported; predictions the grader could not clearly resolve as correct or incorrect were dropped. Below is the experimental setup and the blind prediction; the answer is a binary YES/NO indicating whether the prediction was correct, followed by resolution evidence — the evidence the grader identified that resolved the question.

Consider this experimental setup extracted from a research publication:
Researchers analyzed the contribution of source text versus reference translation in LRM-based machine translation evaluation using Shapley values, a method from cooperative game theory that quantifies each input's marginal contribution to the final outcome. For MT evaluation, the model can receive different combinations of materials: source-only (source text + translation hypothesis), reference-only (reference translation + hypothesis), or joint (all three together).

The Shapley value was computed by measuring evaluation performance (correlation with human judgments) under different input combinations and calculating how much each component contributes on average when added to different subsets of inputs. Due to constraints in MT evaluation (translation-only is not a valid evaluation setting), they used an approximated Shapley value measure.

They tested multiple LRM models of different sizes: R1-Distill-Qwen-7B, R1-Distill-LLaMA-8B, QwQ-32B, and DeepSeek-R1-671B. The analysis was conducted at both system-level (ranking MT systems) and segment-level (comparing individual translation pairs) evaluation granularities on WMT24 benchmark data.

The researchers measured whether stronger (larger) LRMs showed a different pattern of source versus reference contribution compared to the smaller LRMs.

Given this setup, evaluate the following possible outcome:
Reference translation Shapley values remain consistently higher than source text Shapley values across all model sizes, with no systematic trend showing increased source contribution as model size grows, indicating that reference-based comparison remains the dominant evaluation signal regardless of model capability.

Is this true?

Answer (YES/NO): NO